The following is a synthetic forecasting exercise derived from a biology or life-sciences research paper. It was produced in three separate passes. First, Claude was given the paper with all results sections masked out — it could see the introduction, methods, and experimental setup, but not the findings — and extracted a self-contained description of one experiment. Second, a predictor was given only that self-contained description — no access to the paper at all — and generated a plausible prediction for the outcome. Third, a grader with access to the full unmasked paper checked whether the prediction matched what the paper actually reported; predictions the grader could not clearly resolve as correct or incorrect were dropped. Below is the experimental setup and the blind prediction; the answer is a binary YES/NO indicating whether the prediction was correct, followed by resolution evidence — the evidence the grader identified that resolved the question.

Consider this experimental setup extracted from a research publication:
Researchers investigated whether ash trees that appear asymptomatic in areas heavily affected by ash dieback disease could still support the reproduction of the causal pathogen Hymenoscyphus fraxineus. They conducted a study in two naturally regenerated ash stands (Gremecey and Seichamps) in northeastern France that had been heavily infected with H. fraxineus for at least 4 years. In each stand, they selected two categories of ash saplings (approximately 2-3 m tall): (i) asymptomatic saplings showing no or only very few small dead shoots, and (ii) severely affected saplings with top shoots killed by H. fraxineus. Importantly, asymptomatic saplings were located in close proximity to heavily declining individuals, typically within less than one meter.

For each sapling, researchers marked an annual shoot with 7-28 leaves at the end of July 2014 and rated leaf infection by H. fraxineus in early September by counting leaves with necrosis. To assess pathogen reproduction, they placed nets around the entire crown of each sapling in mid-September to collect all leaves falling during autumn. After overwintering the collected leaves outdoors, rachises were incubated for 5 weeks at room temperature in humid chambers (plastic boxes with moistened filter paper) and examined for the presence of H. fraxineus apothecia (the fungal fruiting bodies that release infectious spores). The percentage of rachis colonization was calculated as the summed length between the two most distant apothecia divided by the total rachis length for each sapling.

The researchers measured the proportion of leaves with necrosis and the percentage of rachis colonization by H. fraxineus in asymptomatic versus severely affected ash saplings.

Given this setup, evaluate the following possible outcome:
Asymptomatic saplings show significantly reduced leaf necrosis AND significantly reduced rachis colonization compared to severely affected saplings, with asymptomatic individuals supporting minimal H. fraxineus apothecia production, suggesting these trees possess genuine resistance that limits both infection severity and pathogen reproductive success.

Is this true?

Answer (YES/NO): NO